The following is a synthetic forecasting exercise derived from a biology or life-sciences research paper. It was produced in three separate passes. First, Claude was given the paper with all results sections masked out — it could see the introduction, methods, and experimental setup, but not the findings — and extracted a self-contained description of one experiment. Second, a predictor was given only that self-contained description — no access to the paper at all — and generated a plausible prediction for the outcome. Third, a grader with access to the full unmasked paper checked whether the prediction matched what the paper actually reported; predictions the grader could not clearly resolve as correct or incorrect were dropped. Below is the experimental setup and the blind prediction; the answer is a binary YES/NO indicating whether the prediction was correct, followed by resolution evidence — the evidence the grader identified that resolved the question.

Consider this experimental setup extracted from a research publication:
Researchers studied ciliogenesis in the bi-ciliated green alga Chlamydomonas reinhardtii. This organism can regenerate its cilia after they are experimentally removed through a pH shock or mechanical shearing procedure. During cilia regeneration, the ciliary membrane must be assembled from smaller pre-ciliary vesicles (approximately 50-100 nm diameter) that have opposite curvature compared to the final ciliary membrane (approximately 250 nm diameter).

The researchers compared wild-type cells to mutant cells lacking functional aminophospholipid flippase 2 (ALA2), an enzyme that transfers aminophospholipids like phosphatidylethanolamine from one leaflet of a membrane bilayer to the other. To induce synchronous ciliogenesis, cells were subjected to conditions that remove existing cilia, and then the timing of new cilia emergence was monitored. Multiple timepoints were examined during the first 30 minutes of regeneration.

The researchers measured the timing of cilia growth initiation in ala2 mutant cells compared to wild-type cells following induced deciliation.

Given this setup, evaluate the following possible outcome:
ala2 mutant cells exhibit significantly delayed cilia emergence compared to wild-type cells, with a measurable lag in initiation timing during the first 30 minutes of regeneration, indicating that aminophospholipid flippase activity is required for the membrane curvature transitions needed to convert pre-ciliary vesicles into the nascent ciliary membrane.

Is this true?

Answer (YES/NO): YES